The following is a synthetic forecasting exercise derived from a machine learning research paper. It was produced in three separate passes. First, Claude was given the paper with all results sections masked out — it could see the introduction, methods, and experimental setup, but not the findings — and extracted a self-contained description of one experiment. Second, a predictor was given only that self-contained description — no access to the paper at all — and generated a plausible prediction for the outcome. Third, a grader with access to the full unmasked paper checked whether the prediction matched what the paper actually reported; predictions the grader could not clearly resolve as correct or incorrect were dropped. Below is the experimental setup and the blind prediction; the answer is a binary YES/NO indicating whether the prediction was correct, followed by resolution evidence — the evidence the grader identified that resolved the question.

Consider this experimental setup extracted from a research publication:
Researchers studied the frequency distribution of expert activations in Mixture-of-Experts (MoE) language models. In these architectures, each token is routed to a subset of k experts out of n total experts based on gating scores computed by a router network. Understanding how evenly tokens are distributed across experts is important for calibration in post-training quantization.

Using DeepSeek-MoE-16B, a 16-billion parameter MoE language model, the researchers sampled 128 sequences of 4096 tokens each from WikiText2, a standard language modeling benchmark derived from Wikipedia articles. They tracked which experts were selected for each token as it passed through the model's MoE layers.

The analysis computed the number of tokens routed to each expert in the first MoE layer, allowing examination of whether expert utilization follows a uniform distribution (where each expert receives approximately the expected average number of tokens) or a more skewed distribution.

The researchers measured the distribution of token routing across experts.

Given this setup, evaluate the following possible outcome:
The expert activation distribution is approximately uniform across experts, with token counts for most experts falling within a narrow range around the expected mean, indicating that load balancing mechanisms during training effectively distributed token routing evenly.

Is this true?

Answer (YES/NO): NO